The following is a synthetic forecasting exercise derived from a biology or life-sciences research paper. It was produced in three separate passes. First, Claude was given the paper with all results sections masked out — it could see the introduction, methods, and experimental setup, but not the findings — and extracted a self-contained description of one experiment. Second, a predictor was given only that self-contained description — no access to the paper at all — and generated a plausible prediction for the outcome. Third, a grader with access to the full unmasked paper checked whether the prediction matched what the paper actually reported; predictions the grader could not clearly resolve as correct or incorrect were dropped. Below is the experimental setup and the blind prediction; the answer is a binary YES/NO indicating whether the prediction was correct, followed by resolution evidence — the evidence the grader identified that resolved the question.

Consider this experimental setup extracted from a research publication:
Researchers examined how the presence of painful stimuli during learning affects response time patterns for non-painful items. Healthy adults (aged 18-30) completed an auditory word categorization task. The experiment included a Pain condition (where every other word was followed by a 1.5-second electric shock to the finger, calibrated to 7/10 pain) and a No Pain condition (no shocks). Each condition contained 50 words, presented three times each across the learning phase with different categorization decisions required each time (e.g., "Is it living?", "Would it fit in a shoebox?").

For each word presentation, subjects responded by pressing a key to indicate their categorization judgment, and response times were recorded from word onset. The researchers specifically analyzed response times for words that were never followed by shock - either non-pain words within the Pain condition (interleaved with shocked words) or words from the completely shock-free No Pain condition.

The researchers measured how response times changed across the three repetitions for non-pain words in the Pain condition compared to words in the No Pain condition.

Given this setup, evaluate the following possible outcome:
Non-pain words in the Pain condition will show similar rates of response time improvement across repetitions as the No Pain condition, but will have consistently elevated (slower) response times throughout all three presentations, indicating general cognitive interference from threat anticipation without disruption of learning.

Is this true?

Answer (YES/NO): YES